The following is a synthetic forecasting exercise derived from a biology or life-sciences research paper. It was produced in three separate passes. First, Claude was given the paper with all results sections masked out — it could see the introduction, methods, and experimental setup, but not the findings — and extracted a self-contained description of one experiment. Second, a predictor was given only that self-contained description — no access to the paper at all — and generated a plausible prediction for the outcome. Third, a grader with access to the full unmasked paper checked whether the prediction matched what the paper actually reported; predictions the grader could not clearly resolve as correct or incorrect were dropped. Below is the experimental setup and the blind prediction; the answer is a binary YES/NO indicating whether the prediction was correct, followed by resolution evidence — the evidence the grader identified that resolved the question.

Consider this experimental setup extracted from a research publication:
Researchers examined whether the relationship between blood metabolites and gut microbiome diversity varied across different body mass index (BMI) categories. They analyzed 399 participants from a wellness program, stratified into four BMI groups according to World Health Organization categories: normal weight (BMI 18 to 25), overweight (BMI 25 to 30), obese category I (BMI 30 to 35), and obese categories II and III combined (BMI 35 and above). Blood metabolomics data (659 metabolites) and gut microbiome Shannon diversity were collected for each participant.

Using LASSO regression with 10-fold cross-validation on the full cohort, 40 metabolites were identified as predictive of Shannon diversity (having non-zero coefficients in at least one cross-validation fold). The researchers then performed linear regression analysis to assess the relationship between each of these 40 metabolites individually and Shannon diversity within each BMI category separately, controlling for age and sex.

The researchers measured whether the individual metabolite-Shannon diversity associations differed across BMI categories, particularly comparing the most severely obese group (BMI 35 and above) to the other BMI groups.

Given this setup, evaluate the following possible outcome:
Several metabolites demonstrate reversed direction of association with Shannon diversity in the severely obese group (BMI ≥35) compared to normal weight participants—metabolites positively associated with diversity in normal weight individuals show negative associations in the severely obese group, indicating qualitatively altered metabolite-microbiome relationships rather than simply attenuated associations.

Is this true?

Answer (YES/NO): NO